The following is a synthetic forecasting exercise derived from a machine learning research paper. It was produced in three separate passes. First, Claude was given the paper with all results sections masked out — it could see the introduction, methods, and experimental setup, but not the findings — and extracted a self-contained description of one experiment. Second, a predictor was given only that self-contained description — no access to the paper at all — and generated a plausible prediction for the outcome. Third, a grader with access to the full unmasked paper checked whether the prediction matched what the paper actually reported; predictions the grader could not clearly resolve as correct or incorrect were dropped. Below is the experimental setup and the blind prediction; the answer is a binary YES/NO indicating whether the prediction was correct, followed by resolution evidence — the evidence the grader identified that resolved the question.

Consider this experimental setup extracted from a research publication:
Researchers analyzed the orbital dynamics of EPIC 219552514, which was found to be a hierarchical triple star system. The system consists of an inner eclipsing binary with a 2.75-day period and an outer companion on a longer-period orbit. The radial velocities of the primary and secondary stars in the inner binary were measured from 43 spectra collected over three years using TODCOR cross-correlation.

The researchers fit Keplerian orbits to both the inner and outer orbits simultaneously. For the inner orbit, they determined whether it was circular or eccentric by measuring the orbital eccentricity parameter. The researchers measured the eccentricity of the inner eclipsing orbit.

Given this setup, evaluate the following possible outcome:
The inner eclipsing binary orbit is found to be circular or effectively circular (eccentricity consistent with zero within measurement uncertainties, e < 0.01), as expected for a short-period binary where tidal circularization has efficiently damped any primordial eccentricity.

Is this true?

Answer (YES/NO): YES